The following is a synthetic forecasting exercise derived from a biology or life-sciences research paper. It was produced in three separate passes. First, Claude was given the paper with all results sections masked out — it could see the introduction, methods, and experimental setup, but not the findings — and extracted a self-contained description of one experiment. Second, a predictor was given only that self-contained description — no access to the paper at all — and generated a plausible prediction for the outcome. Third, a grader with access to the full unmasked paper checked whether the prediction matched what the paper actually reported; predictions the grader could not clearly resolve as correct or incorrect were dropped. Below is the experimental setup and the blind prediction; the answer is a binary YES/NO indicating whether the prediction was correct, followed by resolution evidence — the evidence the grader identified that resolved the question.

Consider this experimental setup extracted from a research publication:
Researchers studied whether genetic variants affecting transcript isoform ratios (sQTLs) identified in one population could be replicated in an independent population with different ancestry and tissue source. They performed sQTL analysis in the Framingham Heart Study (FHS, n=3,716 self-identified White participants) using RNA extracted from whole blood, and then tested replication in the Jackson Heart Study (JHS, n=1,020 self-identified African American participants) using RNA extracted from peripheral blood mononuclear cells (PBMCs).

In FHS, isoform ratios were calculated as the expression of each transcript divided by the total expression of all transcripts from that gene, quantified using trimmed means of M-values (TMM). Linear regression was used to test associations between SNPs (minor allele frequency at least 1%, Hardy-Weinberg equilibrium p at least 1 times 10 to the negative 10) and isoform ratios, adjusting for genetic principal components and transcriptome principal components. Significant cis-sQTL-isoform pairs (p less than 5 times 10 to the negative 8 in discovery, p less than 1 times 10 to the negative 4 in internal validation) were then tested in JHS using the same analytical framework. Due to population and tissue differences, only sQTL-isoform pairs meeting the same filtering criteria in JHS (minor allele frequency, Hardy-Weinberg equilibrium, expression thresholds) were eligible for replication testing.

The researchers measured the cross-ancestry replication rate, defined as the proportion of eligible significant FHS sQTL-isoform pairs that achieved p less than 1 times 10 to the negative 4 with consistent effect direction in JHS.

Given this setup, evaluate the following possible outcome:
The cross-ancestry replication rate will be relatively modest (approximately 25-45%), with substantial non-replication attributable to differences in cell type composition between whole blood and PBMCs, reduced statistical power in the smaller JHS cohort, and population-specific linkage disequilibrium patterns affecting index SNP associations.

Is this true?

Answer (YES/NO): NO